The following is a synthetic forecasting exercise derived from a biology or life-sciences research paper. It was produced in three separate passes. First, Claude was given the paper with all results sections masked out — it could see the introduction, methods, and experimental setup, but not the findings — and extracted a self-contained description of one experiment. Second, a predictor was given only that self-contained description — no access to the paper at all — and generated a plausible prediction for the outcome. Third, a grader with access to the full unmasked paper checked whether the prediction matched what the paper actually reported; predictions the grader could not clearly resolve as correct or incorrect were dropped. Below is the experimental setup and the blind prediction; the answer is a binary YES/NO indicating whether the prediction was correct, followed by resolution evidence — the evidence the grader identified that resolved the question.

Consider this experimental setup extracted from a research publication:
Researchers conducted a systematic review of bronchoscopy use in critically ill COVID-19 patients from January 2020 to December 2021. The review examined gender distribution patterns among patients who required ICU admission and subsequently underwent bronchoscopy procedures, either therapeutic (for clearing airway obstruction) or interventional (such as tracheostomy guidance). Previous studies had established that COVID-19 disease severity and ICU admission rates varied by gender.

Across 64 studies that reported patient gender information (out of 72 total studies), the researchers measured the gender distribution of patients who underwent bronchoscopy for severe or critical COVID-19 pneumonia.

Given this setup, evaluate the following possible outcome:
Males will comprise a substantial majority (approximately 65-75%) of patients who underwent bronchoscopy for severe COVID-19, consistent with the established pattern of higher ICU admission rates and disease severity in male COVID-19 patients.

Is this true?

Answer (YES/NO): YES